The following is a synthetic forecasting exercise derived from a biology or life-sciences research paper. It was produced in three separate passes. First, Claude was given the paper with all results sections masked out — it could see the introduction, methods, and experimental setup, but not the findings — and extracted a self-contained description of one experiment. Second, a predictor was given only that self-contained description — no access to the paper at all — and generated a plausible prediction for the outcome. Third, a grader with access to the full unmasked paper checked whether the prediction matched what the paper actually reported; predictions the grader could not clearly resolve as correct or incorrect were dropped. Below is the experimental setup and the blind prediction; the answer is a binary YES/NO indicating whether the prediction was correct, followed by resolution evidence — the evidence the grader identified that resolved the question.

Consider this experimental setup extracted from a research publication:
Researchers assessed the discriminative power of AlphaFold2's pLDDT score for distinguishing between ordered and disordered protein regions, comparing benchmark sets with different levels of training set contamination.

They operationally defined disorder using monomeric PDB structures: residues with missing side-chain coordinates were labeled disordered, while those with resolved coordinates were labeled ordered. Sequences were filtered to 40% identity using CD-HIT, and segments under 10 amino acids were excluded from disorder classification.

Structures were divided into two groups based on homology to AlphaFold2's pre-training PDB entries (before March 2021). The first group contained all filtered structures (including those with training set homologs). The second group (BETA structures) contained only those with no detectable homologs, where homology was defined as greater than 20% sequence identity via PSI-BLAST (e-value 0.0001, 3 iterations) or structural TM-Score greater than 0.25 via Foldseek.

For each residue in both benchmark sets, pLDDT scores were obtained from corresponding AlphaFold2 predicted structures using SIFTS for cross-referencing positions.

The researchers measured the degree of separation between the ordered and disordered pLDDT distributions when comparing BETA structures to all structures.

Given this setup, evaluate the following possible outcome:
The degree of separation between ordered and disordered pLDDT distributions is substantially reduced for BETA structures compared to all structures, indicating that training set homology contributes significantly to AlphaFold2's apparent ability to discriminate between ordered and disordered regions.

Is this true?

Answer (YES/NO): YES